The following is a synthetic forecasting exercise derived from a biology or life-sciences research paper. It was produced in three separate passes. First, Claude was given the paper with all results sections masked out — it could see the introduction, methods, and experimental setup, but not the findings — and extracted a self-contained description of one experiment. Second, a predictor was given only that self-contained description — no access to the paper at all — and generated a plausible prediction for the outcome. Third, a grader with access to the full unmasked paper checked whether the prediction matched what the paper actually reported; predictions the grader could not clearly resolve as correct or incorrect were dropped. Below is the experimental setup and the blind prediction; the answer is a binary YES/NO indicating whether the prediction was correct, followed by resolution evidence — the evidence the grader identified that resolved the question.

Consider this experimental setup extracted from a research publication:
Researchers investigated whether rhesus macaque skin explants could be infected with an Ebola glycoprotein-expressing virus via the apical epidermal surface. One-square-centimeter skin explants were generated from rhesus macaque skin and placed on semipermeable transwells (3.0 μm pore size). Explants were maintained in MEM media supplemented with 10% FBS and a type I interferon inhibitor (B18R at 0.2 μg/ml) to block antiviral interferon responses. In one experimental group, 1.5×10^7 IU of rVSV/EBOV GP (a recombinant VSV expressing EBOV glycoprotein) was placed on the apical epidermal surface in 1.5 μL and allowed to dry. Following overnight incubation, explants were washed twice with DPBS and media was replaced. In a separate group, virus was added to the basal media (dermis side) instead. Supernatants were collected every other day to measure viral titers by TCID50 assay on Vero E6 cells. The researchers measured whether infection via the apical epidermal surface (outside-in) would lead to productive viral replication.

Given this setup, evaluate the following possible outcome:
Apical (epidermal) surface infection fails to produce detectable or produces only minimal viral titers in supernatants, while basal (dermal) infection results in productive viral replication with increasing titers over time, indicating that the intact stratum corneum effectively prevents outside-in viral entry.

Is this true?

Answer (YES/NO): NO